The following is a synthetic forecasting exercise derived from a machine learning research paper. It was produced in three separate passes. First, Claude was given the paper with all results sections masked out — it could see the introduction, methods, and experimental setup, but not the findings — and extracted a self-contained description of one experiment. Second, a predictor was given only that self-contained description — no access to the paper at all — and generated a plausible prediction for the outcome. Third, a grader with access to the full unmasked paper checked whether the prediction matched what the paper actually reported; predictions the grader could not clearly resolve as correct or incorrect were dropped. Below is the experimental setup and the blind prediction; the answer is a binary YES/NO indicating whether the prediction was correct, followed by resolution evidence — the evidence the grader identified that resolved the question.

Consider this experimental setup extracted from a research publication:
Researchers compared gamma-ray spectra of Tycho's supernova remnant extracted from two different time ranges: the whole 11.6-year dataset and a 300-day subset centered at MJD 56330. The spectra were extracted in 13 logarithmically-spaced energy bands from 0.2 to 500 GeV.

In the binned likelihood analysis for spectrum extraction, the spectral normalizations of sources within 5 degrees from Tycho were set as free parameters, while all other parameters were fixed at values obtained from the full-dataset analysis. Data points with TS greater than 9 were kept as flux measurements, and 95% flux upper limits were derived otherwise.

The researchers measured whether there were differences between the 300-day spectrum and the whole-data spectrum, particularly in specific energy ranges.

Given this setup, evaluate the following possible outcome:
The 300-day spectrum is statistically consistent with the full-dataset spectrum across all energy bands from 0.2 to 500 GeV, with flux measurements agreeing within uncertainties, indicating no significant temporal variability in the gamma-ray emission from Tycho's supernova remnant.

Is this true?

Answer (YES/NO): NO